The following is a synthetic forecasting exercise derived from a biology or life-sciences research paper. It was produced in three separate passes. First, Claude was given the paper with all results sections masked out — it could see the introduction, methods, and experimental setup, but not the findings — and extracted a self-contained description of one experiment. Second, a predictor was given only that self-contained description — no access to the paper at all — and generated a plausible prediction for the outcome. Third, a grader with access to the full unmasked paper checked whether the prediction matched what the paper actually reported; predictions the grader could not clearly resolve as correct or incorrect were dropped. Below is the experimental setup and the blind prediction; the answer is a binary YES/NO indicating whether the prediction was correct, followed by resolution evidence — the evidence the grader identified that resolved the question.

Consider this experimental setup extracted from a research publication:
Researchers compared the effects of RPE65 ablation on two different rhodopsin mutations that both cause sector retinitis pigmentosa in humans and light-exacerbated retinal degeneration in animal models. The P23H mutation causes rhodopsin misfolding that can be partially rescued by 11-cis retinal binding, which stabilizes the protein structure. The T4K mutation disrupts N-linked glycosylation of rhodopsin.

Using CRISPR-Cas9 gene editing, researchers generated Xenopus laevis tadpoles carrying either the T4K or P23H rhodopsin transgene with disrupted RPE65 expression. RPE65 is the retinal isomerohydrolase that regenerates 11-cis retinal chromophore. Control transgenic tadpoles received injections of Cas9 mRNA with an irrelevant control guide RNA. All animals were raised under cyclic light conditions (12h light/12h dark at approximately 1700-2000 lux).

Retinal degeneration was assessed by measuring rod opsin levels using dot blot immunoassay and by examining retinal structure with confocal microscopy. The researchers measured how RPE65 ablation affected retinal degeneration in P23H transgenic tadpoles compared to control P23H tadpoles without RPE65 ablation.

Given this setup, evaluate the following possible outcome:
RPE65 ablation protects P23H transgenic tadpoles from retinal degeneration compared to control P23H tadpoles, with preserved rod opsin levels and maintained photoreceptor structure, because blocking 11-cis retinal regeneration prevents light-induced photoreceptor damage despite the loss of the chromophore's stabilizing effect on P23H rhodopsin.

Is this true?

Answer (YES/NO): NO